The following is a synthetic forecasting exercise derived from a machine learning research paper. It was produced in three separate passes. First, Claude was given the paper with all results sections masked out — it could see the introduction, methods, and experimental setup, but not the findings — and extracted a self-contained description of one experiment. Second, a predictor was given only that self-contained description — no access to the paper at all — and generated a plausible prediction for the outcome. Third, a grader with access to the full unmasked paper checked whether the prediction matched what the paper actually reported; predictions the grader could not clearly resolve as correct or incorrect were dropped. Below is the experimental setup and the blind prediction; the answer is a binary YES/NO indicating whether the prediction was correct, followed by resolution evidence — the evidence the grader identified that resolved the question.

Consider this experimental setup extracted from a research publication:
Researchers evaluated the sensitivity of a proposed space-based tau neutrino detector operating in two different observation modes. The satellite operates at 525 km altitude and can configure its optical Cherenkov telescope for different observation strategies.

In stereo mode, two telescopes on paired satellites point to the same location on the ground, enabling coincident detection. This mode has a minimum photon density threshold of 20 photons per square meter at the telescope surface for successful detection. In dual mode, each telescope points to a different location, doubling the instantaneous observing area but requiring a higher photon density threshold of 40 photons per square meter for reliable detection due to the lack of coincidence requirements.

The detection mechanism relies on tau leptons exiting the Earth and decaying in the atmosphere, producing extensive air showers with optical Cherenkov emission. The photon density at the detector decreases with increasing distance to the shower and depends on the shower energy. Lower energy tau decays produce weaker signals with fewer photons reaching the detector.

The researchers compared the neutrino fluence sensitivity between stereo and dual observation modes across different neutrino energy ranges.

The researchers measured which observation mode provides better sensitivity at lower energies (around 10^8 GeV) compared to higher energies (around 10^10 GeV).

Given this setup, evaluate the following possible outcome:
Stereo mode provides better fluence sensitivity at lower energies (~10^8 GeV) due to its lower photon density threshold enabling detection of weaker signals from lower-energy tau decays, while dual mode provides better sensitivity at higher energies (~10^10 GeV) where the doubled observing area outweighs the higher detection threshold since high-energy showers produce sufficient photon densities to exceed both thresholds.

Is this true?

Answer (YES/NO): NO